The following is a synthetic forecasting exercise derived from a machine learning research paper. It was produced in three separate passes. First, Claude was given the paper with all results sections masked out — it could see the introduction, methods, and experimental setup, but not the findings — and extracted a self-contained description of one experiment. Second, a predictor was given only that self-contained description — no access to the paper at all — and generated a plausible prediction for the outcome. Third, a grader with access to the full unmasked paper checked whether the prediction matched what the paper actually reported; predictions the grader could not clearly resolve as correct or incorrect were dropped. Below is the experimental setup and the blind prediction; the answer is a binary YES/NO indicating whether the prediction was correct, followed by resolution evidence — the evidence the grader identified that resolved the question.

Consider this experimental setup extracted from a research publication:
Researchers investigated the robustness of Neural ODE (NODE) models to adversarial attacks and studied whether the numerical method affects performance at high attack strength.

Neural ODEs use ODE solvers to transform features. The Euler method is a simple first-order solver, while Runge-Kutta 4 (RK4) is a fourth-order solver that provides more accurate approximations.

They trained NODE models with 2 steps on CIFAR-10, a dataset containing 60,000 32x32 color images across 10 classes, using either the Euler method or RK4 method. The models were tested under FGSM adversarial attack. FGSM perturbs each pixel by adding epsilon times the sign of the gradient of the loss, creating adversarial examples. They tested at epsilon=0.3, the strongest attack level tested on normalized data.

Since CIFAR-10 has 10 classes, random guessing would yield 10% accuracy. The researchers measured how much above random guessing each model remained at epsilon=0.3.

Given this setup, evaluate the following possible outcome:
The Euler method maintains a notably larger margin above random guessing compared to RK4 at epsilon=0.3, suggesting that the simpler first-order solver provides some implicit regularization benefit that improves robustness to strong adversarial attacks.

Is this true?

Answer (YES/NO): NO